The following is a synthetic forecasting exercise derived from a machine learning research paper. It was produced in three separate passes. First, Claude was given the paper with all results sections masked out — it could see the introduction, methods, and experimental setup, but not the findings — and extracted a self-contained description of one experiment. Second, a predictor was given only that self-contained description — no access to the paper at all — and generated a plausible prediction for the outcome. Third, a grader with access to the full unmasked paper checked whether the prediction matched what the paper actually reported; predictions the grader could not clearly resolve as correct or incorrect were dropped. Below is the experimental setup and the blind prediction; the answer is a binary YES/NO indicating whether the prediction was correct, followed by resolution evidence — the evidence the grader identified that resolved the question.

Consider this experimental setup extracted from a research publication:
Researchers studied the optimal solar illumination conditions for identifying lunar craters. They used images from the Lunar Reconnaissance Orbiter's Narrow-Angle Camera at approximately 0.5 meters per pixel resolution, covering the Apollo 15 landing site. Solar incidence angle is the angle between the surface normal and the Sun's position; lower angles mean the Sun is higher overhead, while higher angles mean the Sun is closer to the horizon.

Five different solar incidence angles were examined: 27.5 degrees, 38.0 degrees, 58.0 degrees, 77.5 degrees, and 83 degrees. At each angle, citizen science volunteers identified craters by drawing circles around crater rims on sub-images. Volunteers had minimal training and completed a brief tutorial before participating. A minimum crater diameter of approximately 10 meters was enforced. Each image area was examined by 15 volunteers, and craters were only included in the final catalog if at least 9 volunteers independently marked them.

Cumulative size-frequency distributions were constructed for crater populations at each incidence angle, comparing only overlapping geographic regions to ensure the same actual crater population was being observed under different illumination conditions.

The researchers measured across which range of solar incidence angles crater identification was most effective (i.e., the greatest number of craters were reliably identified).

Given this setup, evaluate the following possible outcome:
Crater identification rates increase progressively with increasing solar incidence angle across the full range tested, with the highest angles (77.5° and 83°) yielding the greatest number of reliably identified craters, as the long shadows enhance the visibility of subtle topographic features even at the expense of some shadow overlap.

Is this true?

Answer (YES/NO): NO